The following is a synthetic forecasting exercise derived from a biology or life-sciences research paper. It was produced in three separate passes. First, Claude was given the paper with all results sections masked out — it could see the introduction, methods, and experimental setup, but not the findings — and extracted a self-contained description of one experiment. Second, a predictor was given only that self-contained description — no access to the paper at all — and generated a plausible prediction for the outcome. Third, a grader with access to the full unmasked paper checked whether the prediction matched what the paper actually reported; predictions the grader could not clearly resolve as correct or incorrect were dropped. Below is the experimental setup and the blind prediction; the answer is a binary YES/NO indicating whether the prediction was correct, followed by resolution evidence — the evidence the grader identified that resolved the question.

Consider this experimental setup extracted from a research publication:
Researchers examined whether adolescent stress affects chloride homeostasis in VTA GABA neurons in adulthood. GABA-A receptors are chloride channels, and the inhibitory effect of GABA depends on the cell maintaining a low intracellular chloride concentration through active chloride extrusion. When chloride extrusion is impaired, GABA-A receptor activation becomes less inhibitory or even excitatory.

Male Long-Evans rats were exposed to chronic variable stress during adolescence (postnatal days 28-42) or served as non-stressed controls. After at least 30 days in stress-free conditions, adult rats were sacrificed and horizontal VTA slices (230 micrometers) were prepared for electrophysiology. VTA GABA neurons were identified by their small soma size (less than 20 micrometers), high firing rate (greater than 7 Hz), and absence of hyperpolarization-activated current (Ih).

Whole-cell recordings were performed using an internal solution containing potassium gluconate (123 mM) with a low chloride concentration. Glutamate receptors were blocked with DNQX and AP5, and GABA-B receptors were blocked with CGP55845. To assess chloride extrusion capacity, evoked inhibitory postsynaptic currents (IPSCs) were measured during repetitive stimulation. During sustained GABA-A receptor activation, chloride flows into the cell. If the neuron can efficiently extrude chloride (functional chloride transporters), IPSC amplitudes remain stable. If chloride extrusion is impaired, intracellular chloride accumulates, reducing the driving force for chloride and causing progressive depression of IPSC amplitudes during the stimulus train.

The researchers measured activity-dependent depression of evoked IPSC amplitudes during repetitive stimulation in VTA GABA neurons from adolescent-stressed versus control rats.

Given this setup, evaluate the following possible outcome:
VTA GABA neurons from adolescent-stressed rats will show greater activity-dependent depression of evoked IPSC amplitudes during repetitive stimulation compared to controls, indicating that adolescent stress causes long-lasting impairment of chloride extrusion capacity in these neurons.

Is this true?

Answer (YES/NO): YES